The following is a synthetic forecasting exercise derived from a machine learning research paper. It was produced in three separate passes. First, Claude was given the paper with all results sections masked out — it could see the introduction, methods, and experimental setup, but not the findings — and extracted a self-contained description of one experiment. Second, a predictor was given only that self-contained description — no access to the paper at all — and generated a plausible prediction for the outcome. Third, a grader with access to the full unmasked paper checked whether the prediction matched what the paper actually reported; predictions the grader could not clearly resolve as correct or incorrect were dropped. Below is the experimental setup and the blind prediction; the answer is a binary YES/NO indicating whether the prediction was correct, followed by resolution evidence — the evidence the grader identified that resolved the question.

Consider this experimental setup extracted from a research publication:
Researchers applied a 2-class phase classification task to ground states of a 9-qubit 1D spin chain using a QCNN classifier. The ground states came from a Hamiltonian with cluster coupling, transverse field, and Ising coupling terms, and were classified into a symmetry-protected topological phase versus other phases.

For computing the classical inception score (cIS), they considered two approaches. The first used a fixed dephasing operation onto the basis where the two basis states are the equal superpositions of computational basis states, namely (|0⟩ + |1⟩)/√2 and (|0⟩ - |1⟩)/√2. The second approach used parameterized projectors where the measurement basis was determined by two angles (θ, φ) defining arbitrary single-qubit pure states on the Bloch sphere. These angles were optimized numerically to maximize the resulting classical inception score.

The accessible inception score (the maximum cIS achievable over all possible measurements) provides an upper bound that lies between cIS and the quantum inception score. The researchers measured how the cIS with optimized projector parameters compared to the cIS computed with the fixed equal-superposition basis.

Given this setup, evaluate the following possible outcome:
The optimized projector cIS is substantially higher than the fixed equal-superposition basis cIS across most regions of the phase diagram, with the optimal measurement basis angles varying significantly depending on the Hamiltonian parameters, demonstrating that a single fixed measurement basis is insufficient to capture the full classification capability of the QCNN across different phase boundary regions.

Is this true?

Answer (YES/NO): NO